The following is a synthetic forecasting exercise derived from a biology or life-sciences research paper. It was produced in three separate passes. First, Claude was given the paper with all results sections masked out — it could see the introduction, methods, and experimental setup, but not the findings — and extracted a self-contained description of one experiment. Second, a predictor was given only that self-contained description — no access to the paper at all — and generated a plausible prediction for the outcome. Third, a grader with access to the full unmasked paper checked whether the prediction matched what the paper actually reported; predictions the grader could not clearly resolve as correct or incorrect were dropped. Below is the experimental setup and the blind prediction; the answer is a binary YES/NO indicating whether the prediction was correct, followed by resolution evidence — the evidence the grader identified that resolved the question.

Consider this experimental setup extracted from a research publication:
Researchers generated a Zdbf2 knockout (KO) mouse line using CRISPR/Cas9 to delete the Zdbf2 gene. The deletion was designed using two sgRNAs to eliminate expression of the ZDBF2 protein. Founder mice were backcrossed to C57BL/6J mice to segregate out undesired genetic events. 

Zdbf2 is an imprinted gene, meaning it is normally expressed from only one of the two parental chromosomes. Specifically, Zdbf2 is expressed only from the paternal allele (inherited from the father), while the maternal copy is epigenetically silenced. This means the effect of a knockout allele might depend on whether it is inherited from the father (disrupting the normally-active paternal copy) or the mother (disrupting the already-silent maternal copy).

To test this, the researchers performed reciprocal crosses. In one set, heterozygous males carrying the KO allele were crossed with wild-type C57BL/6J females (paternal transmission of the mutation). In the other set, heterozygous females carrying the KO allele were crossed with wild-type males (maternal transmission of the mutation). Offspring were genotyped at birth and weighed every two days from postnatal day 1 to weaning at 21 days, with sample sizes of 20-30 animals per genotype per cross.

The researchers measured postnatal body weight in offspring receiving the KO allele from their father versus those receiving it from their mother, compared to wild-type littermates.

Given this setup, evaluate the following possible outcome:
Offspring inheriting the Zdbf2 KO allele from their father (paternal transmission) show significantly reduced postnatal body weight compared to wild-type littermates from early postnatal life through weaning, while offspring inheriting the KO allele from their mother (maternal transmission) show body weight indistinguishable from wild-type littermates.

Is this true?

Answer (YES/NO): YES